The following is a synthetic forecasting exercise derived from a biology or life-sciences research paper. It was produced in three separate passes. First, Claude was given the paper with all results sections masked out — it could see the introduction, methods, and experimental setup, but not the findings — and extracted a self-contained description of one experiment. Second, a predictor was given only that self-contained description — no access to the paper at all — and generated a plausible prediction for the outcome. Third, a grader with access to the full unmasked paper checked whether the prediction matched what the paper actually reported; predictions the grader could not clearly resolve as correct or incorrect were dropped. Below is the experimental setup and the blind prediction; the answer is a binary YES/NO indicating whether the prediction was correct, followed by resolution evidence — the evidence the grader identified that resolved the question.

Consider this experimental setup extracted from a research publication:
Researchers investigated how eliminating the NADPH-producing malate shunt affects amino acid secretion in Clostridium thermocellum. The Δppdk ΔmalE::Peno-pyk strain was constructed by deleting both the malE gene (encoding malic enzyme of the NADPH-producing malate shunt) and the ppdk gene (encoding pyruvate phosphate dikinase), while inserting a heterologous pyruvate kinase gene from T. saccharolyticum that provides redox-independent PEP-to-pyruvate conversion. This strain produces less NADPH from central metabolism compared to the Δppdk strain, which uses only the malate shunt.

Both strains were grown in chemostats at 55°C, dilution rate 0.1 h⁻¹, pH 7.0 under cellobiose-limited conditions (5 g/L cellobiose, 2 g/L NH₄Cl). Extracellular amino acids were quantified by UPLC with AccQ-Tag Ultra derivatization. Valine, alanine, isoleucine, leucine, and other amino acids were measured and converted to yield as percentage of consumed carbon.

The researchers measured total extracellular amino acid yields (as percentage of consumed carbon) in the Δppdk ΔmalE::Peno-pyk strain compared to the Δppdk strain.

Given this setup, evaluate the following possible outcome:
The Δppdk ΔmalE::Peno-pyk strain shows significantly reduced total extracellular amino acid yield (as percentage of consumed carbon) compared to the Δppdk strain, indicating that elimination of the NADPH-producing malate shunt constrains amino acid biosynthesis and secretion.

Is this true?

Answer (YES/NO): YES